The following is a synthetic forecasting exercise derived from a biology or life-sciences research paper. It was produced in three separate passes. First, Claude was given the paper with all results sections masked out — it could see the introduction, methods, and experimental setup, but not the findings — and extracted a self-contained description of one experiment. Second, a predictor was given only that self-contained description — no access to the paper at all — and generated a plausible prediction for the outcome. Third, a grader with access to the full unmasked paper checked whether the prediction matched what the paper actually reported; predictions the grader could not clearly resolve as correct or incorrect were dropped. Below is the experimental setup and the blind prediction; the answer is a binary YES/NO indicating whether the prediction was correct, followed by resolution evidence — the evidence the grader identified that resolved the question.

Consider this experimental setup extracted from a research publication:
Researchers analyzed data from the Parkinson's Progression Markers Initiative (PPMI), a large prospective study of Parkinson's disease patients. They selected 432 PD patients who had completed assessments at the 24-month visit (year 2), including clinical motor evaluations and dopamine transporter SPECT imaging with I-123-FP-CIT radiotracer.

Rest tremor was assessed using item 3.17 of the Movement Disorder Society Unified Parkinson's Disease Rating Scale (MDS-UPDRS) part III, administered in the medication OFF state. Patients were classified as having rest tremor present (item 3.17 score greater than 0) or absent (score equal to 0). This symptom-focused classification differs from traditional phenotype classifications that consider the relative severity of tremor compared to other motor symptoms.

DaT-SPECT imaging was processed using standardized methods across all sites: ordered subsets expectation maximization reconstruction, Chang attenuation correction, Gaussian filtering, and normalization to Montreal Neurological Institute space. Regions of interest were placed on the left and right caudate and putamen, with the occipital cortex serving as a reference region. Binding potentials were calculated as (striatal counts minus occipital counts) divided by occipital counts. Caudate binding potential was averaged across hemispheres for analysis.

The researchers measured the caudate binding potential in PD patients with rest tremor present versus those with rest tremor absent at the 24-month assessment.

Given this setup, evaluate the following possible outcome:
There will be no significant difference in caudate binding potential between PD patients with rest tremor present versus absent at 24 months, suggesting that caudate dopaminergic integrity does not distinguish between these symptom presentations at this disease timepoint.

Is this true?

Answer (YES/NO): NO